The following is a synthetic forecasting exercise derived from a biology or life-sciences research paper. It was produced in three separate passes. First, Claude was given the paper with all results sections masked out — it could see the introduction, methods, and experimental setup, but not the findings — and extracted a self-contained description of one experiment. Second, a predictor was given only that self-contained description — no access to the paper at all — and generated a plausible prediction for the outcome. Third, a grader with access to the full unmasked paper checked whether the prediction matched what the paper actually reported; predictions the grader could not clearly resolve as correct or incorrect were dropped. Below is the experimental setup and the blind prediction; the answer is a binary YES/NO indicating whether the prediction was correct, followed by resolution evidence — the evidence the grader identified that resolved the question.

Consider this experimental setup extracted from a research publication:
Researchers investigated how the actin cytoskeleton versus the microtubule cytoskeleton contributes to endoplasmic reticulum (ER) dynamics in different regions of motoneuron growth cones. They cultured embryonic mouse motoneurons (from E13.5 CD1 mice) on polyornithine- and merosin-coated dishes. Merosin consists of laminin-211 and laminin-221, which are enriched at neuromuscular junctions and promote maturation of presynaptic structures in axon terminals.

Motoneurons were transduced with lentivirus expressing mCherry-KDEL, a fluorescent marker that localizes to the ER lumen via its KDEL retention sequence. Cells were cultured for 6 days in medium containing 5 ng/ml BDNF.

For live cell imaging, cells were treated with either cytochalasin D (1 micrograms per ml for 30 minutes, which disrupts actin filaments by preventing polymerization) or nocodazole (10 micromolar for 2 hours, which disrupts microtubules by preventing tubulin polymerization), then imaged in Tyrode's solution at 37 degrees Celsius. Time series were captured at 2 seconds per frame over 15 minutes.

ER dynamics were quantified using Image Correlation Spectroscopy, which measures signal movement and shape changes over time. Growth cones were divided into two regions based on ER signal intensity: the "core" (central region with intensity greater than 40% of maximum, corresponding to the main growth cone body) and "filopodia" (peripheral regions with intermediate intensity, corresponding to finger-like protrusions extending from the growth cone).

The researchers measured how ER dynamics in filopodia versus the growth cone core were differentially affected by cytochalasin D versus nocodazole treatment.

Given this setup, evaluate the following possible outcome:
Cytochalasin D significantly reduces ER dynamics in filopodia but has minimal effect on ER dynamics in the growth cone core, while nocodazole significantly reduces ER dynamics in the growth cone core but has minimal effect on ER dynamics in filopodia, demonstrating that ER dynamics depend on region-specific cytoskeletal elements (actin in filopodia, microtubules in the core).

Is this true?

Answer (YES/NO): NO